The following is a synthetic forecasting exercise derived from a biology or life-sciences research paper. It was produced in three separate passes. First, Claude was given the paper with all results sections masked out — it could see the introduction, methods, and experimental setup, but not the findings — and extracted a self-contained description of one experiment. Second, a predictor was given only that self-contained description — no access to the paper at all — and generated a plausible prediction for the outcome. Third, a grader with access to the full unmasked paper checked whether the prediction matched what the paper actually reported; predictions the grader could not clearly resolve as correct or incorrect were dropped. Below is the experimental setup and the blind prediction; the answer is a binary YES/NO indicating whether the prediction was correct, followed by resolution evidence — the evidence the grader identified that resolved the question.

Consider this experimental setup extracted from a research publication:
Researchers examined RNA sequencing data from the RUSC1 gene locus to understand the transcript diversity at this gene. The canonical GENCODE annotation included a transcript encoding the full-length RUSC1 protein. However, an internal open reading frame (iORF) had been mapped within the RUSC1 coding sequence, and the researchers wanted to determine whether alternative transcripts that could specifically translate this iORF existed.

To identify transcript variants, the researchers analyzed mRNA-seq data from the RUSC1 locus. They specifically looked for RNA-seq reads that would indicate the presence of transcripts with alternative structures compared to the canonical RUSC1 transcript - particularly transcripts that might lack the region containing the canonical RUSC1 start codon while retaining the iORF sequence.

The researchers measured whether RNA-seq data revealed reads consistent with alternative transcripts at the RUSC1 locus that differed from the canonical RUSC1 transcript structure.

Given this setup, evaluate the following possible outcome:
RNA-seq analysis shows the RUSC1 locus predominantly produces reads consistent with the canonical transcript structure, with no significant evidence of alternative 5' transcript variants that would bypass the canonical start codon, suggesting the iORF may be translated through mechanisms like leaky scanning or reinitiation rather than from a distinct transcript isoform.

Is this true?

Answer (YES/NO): NO